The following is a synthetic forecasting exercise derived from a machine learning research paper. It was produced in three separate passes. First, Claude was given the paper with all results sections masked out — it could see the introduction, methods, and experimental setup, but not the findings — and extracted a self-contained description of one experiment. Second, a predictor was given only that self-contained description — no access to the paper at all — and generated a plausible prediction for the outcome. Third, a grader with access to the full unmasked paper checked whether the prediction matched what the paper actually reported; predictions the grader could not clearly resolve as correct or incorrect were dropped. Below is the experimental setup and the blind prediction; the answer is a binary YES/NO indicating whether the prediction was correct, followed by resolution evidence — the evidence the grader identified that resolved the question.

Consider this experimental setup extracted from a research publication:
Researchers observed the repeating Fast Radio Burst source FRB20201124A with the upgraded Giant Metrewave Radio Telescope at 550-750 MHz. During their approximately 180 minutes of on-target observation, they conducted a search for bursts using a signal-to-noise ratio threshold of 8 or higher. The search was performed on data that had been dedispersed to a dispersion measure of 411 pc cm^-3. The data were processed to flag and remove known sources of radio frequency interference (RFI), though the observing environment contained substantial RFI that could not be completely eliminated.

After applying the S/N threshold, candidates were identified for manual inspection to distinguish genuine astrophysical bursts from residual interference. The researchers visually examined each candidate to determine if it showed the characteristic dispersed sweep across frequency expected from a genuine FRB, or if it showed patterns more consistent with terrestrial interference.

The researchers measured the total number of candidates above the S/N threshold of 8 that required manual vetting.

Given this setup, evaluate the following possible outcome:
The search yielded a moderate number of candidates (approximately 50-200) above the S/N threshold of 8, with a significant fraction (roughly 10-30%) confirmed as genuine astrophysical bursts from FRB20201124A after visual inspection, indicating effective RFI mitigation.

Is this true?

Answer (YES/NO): NO